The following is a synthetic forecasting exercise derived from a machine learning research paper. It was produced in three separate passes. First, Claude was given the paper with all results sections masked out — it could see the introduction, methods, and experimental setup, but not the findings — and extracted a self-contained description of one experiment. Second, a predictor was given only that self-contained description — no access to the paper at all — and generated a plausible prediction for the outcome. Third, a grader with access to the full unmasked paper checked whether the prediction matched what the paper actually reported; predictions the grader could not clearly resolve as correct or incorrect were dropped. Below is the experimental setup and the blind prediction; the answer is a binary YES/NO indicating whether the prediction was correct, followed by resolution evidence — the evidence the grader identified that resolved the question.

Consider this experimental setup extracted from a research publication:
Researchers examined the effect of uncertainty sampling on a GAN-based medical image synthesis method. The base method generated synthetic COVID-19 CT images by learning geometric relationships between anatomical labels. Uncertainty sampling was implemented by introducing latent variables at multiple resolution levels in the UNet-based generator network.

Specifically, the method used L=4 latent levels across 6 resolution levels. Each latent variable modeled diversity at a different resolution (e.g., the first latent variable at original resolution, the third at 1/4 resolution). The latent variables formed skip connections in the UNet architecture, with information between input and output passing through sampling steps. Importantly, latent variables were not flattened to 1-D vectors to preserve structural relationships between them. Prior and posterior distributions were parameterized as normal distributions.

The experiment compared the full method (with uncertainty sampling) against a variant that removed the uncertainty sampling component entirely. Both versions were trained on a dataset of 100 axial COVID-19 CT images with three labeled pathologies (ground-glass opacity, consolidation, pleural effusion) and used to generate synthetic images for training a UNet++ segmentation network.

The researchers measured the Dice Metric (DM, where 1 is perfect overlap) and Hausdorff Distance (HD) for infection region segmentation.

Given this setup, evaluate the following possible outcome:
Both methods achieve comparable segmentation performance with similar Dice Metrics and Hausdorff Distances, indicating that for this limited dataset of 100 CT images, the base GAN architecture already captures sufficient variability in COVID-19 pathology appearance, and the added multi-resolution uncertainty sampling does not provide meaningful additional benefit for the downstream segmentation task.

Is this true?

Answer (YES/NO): NO